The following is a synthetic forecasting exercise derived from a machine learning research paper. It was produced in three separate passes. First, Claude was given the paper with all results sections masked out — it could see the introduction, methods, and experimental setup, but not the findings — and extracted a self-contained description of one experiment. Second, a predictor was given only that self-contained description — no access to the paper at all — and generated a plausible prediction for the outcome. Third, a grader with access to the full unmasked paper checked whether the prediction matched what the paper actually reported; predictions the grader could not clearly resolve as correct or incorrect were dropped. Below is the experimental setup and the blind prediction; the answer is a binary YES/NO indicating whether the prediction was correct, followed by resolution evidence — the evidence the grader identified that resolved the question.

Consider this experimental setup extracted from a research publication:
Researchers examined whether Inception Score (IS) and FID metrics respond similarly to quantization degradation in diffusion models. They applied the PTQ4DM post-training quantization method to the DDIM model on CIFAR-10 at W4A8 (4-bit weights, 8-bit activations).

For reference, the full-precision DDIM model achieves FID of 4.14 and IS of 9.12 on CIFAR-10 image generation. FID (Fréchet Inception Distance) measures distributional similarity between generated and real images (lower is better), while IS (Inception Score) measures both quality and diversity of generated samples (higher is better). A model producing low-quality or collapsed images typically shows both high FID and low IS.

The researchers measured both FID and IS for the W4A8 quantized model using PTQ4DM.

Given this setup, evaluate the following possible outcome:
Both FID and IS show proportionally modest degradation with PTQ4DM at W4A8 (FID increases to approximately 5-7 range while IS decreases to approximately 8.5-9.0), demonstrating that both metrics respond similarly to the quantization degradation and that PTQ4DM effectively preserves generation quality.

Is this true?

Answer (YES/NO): NO